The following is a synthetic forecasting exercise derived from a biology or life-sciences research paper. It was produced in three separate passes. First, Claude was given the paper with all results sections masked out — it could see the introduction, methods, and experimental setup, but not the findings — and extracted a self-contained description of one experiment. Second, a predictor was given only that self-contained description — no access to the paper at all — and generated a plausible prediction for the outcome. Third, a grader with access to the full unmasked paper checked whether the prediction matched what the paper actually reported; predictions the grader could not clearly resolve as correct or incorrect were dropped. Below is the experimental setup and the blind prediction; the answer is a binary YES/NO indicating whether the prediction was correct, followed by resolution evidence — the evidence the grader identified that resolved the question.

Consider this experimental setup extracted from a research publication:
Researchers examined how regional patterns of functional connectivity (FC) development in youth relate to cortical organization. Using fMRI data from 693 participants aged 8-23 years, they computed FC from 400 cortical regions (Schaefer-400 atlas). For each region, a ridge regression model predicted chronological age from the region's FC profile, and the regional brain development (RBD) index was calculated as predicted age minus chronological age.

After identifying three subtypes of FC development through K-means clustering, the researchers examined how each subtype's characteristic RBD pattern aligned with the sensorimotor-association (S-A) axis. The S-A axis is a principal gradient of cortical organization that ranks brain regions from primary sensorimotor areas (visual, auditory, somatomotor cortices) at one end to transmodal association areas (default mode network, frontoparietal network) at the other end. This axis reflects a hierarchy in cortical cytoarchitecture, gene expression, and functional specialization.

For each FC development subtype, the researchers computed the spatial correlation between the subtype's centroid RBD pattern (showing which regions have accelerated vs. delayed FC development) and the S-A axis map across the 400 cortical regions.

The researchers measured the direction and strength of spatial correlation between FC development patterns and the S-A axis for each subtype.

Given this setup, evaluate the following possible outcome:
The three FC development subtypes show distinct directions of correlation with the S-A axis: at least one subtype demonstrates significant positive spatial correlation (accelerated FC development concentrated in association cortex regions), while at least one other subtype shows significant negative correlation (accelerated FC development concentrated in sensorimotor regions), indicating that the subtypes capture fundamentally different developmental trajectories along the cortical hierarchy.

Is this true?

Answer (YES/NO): YES